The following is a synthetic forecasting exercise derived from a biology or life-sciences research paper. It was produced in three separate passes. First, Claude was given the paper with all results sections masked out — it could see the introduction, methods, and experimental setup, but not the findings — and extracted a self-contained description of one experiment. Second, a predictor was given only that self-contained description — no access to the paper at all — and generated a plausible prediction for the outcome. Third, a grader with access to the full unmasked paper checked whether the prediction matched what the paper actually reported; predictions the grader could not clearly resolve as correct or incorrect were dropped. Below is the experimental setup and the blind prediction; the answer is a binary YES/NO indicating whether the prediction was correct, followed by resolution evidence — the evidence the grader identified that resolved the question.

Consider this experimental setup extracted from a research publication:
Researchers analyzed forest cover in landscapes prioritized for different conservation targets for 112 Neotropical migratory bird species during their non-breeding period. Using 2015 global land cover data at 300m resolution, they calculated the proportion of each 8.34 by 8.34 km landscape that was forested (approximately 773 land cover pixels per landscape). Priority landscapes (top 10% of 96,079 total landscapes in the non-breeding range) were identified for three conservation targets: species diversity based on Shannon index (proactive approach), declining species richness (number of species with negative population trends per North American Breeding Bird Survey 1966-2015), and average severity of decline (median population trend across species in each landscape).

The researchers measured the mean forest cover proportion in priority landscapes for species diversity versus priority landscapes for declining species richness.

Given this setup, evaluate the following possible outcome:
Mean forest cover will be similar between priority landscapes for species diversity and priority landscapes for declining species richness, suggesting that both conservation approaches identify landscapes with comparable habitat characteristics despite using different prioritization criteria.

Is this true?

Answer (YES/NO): YES